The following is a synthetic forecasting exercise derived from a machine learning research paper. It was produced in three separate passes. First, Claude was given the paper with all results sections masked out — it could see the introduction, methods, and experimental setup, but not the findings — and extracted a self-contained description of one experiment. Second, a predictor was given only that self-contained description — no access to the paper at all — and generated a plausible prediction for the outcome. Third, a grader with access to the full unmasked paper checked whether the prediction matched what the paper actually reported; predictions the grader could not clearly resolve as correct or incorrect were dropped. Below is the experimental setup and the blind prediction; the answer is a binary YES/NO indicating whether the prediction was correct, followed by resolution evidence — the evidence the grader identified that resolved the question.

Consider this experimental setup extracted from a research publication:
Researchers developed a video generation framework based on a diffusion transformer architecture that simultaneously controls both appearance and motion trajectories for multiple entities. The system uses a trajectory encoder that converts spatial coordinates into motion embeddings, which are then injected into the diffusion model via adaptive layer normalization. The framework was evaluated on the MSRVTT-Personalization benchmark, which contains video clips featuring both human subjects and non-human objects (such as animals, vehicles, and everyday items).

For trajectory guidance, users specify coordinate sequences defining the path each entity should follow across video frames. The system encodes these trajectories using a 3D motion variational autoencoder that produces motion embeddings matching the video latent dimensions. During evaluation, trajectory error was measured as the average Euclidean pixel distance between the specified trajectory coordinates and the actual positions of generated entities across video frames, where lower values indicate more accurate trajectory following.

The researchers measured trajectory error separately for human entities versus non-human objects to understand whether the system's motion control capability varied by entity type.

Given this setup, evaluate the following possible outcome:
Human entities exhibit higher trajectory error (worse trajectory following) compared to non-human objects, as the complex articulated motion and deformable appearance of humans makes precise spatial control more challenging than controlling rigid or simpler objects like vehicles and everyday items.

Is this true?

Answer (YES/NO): NO